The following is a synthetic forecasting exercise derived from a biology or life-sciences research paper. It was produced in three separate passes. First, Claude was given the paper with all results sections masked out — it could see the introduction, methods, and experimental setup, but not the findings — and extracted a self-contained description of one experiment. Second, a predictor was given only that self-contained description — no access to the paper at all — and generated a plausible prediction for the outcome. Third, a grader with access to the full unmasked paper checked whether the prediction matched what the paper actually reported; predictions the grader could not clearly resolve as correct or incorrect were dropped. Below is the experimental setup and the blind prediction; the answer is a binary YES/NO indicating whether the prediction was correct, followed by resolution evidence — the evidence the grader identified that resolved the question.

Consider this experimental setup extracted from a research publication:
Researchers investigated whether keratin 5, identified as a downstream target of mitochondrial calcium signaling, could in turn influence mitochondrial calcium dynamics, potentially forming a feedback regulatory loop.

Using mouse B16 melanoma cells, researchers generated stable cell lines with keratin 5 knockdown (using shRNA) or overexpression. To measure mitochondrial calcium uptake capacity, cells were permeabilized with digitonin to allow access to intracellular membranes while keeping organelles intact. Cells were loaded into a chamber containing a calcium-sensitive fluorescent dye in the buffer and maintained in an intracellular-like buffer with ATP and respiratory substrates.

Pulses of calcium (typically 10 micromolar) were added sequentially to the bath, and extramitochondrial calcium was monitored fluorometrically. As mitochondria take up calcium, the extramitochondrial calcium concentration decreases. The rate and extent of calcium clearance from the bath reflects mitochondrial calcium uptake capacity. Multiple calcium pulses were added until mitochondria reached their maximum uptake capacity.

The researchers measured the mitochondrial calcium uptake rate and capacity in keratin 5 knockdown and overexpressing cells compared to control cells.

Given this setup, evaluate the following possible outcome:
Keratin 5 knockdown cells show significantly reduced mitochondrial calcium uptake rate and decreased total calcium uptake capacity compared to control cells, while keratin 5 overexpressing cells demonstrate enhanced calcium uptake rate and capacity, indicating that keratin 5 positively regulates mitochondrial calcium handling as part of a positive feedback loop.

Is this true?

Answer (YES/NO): NO